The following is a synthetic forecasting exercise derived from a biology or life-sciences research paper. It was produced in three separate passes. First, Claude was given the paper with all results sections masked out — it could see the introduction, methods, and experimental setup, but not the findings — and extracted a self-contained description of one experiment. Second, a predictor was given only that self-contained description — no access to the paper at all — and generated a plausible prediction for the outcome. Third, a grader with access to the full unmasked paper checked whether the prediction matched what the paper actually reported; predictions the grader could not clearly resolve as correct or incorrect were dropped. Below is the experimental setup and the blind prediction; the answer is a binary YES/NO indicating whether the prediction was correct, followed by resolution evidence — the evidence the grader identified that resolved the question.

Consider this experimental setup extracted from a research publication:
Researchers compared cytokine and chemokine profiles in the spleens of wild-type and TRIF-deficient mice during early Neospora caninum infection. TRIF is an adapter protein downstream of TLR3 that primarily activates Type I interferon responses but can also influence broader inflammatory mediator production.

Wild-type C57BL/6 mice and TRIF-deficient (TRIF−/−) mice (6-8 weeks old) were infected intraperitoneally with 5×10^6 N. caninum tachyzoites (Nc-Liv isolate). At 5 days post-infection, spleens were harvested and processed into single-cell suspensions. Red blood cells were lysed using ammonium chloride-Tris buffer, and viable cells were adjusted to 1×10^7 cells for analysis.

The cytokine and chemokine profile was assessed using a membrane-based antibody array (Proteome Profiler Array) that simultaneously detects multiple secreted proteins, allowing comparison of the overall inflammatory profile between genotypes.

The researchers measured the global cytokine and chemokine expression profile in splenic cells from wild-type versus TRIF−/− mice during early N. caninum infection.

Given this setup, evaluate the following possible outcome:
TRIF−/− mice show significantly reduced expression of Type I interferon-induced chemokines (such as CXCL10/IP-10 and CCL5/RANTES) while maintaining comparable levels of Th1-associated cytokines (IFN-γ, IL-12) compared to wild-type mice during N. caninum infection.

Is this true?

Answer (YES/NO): NO